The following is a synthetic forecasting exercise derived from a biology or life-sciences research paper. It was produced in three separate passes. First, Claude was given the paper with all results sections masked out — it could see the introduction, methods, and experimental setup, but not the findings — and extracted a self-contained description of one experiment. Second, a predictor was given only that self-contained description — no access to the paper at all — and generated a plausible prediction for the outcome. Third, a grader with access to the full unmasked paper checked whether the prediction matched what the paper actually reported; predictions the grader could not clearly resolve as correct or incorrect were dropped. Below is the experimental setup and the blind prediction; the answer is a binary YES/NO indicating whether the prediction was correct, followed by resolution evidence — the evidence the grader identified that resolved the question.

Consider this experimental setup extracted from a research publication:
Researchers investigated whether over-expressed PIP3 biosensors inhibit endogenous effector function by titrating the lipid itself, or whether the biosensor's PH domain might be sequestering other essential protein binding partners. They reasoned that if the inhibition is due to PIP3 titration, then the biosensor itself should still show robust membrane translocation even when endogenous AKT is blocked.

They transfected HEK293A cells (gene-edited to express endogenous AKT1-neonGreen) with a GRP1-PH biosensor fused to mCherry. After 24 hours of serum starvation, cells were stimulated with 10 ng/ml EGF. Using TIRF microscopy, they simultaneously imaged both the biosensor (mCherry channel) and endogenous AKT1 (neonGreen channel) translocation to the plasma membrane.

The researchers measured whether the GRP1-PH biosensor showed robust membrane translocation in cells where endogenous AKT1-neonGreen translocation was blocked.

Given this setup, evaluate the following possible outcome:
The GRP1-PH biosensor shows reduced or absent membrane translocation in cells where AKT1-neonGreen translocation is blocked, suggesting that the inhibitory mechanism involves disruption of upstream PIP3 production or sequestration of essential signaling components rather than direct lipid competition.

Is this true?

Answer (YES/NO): NO